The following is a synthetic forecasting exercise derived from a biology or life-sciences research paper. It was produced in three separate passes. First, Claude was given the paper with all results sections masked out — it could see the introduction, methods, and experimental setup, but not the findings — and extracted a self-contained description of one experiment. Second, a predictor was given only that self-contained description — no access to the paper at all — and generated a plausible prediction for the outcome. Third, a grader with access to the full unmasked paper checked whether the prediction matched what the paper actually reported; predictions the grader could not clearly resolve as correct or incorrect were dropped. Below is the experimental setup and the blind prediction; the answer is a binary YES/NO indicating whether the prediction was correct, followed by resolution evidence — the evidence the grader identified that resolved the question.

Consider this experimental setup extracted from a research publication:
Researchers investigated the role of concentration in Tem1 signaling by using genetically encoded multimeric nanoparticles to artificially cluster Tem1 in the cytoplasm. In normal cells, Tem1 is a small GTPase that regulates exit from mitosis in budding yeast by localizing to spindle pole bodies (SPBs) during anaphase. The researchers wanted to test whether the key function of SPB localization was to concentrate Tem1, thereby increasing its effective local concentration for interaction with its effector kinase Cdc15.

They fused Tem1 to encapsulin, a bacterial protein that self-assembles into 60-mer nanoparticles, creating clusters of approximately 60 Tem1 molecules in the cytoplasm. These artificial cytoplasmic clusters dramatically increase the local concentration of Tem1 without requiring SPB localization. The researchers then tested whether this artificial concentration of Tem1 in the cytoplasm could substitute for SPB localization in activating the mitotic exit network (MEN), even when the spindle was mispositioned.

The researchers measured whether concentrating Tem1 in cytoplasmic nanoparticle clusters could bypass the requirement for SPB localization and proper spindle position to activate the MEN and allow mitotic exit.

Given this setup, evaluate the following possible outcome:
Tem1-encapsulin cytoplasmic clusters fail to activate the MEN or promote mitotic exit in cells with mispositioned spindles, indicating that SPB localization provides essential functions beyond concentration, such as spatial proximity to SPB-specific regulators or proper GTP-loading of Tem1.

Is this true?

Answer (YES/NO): NO